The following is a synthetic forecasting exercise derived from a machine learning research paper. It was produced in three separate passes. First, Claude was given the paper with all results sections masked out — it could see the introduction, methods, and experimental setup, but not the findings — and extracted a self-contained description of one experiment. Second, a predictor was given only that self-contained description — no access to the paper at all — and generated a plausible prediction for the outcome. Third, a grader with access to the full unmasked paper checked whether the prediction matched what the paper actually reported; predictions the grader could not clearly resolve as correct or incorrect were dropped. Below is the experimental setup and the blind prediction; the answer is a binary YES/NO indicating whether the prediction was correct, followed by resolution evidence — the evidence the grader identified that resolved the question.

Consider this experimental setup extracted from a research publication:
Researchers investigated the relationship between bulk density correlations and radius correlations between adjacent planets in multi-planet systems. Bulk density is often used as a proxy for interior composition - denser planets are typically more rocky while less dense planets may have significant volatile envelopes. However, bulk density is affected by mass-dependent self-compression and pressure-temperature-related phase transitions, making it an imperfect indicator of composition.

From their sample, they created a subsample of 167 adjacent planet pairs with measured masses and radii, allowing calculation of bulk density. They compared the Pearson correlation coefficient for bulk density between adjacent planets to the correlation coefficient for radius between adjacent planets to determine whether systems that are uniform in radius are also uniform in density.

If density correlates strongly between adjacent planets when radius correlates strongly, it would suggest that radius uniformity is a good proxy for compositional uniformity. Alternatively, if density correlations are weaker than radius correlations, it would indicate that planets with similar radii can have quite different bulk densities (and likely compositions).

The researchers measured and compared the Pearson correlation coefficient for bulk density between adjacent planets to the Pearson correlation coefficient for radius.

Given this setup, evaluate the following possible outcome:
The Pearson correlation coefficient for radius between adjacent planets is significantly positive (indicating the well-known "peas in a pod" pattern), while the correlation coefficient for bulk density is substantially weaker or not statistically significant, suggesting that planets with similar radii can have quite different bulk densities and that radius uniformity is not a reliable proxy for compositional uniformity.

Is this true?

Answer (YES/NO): YES